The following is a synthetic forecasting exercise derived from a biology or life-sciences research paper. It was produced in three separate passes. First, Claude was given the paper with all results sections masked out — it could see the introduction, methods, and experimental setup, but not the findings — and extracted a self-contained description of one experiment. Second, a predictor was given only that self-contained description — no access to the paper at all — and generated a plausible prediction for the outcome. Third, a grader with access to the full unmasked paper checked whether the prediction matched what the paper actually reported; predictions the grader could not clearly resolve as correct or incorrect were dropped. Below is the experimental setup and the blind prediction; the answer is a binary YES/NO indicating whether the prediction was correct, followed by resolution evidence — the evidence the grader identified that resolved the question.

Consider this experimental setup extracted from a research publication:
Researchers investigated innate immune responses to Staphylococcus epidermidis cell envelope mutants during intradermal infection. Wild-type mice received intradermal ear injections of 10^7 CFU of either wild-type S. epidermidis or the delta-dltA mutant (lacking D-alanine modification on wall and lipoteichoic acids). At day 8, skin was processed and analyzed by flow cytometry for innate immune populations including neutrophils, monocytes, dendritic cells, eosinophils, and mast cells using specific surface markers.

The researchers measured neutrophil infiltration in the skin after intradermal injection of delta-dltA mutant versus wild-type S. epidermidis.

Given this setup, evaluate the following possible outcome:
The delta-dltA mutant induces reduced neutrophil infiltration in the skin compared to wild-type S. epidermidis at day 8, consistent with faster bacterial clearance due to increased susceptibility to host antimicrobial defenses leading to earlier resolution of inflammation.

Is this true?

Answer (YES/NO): YES